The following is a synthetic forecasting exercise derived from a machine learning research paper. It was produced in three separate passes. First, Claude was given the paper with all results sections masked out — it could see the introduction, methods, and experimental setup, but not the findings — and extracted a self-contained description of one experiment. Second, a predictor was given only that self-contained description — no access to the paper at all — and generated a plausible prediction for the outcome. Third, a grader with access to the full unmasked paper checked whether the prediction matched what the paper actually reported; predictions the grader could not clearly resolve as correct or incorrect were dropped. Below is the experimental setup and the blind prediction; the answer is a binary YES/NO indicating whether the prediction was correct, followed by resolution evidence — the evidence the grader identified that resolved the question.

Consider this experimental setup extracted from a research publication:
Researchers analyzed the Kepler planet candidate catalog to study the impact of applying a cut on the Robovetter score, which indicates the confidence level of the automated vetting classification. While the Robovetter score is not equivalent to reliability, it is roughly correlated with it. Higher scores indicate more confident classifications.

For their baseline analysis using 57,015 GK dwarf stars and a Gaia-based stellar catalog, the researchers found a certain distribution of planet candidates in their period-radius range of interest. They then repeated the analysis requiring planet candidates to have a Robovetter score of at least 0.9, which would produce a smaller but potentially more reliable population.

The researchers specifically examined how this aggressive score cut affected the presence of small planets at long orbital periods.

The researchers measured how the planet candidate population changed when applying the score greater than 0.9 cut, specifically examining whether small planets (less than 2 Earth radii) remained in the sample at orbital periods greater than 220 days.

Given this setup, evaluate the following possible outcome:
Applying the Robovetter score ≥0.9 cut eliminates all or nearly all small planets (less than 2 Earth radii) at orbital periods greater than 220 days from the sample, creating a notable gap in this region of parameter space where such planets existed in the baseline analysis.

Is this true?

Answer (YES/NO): YES